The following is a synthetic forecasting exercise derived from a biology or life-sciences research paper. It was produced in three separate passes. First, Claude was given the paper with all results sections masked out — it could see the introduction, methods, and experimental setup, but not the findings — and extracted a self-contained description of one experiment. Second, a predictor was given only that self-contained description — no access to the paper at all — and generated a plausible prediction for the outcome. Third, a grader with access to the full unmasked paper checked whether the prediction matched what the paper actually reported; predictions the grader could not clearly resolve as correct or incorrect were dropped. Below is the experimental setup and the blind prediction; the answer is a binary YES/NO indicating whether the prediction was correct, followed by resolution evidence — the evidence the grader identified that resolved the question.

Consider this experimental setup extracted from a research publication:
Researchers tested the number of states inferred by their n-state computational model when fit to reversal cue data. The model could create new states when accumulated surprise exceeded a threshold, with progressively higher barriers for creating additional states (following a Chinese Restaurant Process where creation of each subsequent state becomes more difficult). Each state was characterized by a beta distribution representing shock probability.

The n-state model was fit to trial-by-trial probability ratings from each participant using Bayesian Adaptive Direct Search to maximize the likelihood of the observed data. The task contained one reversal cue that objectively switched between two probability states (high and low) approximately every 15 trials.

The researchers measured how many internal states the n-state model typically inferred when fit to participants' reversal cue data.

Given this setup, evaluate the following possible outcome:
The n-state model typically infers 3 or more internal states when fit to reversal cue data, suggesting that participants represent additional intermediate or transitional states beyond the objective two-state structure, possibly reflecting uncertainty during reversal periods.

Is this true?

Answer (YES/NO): NO